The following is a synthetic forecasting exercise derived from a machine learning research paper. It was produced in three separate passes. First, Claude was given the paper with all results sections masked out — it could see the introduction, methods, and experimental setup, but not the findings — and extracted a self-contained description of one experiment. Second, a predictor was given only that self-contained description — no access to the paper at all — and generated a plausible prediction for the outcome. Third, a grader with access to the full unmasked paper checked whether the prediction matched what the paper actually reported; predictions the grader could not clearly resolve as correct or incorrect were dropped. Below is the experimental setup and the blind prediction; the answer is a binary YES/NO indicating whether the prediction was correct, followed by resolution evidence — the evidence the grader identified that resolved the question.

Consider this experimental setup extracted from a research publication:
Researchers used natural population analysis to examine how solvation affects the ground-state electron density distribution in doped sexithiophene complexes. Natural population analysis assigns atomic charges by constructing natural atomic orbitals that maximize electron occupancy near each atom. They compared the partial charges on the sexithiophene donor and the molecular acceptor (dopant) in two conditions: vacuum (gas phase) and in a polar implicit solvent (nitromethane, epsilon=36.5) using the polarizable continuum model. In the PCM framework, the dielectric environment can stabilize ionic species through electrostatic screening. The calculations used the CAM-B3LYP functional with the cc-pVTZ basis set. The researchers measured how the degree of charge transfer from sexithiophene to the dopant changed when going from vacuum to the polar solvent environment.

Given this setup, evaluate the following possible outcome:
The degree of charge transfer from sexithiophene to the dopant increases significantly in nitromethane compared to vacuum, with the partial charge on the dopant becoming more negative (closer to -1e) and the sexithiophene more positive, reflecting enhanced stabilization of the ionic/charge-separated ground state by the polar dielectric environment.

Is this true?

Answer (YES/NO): YES